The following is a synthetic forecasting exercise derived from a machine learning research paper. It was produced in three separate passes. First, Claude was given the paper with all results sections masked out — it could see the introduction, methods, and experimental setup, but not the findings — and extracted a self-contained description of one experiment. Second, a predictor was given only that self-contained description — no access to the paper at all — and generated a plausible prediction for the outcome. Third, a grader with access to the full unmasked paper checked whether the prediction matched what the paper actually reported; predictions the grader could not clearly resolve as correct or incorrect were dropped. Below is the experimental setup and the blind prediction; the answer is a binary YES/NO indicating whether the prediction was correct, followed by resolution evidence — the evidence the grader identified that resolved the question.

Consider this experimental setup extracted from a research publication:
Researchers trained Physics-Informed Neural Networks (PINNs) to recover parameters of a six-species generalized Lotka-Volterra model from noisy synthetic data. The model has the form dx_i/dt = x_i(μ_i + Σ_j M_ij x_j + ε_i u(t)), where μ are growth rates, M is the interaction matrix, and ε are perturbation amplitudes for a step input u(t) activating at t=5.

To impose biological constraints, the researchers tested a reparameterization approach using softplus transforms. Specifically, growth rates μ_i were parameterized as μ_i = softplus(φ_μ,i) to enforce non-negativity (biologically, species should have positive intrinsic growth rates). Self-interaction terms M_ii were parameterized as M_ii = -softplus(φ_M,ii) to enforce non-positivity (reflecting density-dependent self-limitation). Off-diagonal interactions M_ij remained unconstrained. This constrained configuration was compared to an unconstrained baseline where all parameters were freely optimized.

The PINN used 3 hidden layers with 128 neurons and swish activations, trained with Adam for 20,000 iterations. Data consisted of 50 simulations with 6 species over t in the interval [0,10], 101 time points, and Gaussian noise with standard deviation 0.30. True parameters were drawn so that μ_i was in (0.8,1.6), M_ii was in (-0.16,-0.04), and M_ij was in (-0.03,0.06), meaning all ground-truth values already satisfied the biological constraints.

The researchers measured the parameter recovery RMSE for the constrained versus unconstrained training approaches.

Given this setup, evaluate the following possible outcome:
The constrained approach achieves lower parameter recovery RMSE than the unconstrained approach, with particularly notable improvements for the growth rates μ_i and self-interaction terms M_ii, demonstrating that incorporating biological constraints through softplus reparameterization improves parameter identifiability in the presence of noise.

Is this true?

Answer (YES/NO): NO